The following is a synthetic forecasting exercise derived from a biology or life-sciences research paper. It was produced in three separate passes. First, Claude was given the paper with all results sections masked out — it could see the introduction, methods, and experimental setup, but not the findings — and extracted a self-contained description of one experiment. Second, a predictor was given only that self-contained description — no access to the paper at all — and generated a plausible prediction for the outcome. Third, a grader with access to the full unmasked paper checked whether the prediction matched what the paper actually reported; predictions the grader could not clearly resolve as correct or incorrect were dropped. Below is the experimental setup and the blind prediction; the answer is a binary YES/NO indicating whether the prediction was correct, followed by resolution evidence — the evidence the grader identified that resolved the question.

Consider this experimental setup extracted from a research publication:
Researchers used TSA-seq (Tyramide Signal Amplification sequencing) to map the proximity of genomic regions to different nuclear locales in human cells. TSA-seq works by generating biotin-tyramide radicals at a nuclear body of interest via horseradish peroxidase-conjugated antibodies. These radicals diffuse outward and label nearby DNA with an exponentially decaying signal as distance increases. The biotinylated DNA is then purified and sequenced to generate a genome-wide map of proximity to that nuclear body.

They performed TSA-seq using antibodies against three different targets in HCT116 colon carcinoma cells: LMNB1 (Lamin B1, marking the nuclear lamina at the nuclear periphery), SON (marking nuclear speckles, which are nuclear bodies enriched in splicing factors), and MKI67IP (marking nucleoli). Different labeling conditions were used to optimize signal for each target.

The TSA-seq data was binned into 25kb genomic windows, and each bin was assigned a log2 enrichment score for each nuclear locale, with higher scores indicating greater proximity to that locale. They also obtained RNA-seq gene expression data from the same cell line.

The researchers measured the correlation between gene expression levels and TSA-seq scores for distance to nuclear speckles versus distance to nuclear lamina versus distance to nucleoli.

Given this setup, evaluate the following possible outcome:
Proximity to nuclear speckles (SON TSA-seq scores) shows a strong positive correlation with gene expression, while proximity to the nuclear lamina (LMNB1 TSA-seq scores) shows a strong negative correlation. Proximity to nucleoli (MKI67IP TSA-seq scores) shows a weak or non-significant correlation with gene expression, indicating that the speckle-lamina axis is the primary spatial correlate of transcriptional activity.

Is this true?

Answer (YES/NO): NO